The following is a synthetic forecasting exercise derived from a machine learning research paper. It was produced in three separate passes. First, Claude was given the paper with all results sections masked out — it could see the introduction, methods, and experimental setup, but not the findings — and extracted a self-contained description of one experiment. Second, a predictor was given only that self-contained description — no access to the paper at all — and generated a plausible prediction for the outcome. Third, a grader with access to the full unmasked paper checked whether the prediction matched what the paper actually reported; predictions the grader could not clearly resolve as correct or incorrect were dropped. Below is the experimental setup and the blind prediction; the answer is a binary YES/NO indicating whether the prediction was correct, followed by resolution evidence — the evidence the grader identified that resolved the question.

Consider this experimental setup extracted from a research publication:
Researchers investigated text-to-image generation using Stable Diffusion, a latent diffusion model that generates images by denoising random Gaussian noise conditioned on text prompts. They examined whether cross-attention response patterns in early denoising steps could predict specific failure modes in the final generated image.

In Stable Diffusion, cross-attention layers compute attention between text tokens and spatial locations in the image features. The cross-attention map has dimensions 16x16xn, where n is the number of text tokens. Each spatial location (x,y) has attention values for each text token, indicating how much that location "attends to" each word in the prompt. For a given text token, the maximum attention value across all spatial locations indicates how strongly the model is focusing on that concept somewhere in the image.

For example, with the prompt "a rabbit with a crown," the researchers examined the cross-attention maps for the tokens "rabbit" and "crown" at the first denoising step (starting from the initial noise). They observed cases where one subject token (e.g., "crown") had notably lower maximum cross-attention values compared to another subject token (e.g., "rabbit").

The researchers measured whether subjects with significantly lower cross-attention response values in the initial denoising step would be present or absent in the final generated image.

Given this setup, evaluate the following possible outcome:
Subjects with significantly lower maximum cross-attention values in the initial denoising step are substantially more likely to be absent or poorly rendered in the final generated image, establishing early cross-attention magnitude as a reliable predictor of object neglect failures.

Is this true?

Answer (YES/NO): YES